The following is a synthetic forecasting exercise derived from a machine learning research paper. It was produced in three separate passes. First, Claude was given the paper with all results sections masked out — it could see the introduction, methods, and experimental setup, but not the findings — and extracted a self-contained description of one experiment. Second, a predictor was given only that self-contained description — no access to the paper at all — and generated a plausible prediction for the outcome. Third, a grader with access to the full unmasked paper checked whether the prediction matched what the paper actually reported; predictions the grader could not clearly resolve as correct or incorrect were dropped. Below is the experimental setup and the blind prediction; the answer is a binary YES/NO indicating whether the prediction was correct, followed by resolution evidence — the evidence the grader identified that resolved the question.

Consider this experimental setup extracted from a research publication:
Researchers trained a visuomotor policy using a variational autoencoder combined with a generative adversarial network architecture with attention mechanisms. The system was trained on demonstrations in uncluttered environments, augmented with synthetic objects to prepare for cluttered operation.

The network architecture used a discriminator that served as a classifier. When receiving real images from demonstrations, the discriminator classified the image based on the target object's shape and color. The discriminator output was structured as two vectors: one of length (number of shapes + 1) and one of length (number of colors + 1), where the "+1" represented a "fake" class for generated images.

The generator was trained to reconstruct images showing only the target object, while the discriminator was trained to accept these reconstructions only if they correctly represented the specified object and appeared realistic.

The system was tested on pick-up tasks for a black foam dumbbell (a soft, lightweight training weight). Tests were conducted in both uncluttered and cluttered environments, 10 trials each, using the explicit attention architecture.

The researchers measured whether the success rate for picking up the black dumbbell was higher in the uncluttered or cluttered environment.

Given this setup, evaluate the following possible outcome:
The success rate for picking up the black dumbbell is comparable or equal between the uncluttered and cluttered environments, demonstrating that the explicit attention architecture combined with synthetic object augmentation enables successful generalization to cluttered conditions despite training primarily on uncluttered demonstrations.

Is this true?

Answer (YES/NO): NO